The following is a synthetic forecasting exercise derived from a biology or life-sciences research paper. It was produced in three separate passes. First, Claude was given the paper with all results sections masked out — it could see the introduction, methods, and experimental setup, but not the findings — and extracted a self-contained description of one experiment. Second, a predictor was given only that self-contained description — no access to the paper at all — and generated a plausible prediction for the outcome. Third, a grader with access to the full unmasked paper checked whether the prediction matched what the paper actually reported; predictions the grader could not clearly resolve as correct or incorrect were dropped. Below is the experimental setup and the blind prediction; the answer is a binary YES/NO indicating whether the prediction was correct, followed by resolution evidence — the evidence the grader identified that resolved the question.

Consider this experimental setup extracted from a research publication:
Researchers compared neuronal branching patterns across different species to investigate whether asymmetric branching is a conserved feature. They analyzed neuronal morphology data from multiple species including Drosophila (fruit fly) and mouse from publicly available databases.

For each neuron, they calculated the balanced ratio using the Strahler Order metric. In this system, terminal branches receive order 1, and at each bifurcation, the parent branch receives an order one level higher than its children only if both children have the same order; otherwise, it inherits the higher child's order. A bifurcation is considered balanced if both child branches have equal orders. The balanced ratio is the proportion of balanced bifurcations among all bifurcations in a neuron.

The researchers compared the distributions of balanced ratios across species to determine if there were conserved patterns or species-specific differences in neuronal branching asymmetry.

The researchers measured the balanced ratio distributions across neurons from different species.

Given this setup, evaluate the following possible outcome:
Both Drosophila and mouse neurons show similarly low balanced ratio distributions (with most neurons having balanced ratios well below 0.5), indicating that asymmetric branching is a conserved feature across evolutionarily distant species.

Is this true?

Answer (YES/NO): NO